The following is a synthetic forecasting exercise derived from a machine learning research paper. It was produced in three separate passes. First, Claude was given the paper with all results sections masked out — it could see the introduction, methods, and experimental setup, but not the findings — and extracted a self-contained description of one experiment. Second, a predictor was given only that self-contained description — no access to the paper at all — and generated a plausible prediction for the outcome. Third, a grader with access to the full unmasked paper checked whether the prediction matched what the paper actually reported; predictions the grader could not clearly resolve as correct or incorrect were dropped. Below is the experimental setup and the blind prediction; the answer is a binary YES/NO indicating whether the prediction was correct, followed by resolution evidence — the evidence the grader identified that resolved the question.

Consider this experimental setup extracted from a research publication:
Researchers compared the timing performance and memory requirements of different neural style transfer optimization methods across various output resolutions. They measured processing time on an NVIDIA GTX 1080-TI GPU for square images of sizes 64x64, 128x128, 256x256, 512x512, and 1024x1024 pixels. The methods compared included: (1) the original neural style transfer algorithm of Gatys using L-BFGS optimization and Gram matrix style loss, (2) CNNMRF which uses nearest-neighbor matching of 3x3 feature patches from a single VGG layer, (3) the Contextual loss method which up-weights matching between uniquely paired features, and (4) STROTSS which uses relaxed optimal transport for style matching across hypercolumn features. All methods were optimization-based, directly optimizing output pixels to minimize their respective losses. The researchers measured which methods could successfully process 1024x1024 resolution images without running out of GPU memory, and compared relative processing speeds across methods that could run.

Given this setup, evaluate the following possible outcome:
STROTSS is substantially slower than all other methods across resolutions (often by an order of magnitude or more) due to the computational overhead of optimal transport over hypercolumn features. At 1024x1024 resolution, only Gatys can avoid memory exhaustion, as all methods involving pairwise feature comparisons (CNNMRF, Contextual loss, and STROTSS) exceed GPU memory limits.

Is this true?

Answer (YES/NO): NO